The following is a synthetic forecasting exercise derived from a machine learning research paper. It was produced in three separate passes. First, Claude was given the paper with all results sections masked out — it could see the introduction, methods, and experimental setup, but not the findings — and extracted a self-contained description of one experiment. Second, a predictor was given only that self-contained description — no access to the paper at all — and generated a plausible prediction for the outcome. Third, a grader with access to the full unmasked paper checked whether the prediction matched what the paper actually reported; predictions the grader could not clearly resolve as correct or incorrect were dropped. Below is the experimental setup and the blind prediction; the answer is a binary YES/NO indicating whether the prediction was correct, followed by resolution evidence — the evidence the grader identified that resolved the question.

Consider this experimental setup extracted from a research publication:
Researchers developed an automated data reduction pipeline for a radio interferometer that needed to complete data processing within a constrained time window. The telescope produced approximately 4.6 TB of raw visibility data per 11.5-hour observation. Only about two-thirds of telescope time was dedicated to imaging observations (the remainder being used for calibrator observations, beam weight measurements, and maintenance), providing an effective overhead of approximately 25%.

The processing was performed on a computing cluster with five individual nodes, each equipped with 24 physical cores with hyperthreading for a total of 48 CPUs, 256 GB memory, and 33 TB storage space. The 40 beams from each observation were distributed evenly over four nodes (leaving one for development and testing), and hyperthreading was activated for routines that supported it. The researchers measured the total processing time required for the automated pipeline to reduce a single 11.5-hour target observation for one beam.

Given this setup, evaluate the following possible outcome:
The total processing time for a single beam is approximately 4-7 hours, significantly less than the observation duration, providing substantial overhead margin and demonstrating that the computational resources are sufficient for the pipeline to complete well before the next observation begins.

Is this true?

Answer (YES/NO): NO